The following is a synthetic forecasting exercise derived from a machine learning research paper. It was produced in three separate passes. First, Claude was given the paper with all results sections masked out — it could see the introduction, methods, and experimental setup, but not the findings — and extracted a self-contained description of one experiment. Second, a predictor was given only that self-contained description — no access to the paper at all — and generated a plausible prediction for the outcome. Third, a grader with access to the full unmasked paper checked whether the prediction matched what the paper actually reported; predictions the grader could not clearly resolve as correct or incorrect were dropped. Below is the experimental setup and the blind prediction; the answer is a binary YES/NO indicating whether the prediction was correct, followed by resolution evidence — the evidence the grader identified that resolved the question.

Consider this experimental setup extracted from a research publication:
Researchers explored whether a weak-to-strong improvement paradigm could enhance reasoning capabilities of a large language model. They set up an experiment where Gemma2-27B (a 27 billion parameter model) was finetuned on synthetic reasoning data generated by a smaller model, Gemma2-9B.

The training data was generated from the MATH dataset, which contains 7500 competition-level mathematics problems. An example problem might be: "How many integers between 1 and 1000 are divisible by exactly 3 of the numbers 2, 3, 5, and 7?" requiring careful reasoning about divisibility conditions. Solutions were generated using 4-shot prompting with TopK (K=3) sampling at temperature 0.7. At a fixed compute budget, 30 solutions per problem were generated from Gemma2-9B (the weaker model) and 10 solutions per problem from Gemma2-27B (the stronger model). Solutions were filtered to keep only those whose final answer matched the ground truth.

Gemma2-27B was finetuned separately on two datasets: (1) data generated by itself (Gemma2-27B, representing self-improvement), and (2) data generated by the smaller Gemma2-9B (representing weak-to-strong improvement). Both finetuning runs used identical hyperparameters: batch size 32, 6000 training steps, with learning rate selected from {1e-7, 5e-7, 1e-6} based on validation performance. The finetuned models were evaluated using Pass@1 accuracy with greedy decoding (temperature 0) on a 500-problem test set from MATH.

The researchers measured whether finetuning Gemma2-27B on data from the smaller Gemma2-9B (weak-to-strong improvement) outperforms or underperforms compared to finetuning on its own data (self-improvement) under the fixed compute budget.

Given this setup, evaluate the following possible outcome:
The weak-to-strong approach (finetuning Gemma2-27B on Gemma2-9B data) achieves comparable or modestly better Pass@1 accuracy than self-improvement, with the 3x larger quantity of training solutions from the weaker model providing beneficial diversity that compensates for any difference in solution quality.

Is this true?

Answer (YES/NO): YES